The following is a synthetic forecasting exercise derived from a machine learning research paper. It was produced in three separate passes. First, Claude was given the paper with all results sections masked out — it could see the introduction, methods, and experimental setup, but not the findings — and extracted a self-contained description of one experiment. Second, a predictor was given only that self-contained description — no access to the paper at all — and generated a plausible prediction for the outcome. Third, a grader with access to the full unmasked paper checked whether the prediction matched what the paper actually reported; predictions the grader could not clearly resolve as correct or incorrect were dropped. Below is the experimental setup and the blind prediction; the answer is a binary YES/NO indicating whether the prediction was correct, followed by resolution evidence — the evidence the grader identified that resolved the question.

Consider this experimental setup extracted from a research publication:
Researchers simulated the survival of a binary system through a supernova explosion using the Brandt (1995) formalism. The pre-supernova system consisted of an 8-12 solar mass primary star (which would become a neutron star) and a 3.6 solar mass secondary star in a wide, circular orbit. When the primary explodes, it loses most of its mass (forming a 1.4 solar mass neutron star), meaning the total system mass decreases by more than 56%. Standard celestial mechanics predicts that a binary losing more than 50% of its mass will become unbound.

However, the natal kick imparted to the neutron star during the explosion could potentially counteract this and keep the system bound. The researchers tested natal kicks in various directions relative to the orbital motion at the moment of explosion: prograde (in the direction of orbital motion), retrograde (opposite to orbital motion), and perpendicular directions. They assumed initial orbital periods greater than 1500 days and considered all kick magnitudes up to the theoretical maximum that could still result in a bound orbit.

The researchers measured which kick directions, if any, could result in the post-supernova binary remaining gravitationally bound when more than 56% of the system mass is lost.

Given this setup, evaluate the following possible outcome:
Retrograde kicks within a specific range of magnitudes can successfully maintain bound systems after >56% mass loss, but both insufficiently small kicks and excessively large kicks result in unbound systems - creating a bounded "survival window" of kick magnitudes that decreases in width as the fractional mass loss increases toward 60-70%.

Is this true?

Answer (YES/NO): NO